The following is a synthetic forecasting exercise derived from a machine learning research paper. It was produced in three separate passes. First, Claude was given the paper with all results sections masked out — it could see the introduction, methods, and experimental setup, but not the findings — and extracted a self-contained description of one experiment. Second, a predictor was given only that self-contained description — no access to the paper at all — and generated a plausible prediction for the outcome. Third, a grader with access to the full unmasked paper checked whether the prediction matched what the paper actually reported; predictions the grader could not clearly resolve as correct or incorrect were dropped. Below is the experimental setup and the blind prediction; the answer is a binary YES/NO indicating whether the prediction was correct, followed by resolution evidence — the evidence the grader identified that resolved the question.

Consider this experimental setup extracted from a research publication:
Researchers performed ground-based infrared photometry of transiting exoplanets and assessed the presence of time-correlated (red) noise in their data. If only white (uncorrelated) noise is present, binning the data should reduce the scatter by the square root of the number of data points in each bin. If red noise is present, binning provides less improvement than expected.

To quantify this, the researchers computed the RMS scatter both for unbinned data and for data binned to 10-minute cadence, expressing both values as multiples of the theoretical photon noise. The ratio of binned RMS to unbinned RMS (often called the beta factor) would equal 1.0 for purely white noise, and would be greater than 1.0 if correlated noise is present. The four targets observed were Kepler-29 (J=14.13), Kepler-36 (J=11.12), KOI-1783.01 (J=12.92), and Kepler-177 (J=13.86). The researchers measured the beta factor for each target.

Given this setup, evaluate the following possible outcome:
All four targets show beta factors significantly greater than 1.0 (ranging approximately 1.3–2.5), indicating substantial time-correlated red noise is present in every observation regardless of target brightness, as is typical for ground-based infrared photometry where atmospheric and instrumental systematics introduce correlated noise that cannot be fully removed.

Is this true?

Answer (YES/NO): NO